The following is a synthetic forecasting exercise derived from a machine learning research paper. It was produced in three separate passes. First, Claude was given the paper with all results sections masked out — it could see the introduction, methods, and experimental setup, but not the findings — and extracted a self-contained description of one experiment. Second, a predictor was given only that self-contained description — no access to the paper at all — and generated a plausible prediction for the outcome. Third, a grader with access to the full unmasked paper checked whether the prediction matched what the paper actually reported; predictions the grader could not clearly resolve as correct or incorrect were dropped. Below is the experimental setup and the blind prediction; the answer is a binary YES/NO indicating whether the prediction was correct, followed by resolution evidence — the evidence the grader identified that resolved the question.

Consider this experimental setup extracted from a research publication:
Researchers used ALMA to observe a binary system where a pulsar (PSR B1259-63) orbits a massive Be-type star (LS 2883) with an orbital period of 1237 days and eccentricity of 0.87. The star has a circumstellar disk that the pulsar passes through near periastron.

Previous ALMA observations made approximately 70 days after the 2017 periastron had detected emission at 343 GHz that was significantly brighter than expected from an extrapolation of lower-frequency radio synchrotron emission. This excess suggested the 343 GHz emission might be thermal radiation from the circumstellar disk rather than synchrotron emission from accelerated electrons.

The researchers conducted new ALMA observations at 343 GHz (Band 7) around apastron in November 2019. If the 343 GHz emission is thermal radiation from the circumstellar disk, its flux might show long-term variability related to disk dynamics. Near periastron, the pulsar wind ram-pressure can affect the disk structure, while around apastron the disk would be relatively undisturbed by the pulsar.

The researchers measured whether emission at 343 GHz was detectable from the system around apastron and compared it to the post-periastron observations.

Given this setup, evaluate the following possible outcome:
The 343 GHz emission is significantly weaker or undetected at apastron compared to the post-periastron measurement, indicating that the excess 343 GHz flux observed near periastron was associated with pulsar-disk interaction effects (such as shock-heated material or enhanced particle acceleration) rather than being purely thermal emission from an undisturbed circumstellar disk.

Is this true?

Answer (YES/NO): NO